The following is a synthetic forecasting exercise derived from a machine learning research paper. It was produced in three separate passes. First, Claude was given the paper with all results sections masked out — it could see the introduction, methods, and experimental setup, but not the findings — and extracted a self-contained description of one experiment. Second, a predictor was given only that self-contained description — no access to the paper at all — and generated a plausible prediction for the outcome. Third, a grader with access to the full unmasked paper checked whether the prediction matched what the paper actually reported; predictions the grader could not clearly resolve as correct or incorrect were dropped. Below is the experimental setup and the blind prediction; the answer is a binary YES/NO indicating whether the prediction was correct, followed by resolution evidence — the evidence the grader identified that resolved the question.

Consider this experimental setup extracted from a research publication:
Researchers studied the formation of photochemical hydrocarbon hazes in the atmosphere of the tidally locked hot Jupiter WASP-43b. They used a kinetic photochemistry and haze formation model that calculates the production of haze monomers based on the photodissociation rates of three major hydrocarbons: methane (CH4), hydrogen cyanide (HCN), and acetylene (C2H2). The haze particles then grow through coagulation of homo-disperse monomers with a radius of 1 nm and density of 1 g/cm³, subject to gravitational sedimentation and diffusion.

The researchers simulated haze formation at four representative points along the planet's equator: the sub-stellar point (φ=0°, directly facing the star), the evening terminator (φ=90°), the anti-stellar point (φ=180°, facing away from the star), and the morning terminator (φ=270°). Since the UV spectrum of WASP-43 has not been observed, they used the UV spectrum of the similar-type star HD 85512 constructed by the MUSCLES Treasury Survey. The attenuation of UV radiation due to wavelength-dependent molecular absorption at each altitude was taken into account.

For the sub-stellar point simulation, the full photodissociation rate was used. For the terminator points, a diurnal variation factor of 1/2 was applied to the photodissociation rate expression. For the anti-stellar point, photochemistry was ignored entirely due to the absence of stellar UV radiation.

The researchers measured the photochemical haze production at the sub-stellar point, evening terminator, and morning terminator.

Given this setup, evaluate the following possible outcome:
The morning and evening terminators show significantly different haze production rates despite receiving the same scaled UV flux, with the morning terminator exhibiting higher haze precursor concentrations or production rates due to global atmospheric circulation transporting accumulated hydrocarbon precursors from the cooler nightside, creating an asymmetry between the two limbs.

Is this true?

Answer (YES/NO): NO